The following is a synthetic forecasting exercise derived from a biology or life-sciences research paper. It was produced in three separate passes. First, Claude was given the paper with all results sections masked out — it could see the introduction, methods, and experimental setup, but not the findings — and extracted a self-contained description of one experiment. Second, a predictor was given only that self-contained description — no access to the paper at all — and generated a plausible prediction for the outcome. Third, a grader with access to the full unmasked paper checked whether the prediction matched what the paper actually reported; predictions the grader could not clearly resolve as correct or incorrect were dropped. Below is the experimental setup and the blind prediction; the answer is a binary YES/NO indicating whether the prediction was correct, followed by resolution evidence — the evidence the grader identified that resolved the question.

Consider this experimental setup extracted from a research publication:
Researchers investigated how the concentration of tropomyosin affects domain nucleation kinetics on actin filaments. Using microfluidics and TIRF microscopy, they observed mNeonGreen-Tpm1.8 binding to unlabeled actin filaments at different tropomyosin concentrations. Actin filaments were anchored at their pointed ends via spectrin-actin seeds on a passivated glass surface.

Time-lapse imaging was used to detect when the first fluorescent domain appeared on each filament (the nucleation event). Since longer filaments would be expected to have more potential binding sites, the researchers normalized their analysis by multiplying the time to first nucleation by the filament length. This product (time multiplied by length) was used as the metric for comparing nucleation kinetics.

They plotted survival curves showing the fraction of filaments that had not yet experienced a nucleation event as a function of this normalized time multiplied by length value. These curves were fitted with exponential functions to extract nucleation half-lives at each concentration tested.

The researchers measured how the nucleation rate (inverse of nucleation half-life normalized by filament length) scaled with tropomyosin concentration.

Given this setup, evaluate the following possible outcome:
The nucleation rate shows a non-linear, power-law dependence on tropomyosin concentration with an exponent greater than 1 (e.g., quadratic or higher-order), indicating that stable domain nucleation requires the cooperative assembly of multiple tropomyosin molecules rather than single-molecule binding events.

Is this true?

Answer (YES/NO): NO